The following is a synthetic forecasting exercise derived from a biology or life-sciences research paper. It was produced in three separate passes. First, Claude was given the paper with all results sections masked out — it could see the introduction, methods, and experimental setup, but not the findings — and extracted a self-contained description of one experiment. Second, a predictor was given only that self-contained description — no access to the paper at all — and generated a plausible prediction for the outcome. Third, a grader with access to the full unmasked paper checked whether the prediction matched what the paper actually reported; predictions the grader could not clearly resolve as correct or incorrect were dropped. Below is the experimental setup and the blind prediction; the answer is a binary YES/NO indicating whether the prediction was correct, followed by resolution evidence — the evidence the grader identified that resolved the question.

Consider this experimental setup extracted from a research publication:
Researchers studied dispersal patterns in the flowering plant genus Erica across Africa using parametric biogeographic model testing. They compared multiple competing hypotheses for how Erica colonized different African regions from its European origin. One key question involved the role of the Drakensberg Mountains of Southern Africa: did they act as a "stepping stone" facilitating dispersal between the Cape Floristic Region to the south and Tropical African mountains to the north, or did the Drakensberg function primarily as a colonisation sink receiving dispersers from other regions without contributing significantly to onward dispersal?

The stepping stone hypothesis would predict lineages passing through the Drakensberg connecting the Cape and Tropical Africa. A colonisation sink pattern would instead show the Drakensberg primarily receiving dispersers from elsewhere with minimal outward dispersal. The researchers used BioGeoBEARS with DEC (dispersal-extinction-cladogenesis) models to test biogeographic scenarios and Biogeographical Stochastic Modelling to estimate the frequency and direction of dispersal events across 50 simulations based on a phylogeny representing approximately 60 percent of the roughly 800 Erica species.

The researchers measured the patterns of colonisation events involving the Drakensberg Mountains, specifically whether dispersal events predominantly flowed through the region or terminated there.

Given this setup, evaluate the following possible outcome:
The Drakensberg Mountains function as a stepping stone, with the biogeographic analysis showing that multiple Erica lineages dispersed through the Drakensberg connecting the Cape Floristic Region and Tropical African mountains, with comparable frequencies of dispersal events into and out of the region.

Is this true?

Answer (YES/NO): NO